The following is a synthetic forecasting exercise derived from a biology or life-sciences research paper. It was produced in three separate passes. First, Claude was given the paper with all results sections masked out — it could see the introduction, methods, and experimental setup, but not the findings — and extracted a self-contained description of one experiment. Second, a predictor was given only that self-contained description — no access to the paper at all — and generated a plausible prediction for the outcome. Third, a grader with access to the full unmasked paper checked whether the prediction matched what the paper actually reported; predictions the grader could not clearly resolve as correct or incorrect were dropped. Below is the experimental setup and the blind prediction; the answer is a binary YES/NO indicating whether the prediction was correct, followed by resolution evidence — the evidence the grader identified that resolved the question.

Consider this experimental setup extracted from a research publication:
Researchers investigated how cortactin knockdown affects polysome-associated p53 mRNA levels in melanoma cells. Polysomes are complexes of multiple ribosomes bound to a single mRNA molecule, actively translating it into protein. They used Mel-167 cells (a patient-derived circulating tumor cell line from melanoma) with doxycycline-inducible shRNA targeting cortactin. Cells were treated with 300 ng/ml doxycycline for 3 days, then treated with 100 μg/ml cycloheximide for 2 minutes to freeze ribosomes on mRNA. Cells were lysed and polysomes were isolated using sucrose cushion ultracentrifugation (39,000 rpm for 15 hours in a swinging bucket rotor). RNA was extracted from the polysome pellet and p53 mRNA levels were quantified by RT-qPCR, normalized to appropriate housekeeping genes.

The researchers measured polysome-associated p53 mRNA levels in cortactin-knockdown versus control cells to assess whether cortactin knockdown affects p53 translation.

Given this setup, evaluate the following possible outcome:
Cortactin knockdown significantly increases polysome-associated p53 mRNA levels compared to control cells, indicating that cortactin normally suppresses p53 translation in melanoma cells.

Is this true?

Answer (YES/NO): NO